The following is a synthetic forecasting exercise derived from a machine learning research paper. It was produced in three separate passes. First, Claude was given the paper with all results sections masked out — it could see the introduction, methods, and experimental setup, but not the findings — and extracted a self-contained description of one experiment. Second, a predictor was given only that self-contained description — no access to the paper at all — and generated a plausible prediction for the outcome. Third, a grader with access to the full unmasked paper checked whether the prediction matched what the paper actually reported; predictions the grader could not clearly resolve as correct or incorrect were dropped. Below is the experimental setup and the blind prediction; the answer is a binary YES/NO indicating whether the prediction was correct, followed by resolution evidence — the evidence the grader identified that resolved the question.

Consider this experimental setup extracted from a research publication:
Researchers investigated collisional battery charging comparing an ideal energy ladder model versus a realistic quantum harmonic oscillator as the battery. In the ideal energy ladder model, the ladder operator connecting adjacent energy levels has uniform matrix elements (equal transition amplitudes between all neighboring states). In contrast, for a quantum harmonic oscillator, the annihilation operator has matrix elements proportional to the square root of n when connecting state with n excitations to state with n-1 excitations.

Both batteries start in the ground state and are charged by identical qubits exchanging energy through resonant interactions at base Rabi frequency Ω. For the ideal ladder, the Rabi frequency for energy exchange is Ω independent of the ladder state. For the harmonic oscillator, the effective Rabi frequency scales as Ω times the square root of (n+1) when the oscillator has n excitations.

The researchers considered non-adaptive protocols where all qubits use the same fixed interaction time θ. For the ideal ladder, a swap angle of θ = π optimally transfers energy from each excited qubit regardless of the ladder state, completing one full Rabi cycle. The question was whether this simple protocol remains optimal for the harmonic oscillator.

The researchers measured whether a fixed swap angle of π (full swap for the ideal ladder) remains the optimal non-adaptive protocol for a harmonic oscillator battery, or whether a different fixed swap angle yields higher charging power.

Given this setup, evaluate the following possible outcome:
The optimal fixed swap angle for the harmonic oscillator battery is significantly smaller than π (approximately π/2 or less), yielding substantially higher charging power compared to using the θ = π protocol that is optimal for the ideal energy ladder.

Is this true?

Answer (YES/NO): YES